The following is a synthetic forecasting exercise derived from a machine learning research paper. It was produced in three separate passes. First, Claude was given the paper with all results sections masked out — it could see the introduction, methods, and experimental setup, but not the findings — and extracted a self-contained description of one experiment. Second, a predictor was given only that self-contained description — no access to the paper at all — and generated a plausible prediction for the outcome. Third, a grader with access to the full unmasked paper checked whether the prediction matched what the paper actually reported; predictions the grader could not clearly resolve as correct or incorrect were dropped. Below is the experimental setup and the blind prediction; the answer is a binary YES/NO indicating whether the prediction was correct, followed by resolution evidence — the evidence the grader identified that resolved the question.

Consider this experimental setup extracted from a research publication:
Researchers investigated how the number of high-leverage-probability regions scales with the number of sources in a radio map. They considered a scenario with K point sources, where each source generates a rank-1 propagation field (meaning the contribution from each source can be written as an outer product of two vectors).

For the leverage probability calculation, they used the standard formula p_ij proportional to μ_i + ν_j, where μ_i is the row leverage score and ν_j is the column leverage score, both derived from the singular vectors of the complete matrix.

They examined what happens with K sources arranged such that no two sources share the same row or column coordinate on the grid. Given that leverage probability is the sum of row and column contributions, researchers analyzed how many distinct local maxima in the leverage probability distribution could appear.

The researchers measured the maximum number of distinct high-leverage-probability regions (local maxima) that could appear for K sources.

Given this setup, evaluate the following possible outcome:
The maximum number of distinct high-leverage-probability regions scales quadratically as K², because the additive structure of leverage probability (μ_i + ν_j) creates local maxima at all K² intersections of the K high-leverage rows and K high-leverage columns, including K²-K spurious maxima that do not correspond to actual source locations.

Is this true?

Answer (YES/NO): YES